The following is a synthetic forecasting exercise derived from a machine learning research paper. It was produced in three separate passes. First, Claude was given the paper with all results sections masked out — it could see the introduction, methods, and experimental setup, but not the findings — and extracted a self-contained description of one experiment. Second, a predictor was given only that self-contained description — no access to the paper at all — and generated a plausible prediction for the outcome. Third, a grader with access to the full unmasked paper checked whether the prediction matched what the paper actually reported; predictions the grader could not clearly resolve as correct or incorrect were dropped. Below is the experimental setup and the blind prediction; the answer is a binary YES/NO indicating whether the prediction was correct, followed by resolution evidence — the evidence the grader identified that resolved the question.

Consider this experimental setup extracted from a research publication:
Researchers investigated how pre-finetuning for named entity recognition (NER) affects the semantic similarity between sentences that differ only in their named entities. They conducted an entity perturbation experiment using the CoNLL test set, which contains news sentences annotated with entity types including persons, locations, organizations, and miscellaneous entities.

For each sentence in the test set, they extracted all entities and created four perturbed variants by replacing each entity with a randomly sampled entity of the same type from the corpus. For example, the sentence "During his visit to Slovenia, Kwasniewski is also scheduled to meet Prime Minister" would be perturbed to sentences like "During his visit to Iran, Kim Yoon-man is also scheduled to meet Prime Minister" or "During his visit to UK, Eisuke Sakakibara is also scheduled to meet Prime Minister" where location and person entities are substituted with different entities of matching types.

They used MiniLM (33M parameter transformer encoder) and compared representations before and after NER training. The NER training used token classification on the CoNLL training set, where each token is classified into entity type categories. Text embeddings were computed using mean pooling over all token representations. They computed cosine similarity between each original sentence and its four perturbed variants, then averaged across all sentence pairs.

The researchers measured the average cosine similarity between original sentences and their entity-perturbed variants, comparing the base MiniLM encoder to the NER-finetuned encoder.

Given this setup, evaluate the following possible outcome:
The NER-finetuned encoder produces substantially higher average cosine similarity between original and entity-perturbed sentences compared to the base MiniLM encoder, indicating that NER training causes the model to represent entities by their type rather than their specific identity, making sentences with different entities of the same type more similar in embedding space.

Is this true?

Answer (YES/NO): YES